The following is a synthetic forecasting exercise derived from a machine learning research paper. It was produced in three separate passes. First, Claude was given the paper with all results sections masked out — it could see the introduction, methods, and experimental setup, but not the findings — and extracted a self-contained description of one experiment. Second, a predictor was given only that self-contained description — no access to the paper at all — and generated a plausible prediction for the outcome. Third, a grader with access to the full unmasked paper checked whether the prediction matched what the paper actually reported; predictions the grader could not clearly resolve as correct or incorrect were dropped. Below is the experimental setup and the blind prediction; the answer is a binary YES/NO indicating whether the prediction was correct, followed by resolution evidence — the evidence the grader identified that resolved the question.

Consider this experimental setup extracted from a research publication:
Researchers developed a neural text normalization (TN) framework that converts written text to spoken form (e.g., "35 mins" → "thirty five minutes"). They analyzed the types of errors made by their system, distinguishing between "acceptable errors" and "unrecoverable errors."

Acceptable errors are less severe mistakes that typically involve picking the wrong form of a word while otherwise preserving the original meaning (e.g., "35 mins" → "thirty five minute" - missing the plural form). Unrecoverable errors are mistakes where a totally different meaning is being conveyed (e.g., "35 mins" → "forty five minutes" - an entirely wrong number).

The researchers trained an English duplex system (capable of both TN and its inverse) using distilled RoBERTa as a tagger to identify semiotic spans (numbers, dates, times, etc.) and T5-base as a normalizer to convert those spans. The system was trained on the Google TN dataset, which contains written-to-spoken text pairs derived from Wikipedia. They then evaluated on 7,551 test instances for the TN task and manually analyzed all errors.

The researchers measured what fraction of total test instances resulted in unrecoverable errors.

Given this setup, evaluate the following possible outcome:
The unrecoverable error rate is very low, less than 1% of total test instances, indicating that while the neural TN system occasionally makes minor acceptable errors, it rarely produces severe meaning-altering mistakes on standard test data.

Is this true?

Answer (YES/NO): YES